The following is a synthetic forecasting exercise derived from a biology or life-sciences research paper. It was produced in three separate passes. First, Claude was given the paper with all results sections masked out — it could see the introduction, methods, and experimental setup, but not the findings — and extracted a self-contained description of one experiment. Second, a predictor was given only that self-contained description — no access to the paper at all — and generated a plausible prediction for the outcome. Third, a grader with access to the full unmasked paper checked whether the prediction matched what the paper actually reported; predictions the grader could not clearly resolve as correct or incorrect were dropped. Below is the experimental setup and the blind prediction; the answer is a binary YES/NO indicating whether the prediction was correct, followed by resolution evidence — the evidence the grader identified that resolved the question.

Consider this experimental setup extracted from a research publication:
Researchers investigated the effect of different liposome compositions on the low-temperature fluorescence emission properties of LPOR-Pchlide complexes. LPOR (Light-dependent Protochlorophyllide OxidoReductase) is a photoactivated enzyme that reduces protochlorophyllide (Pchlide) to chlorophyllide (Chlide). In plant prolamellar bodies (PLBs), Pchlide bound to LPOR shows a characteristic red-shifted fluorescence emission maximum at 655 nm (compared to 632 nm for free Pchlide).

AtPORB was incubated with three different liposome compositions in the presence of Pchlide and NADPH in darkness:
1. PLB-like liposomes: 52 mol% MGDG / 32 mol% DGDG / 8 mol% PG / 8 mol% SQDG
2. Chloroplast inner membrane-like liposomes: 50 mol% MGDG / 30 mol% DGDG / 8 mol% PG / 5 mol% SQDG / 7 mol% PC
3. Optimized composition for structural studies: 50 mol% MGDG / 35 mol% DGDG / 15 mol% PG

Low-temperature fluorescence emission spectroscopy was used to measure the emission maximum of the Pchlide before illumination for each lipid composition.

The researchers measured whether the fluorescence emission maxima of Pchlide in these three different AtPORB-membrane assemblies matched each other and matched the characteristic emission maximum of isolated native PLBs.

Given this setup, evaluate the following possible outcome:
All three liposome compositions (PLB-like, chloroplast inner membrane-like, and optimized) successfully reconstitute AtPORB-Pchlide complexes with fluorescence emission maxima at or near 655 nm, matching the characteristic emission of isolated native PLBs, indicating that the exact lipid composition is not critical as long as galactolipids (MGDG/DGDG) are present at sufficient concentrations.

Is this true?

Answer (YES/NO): NO